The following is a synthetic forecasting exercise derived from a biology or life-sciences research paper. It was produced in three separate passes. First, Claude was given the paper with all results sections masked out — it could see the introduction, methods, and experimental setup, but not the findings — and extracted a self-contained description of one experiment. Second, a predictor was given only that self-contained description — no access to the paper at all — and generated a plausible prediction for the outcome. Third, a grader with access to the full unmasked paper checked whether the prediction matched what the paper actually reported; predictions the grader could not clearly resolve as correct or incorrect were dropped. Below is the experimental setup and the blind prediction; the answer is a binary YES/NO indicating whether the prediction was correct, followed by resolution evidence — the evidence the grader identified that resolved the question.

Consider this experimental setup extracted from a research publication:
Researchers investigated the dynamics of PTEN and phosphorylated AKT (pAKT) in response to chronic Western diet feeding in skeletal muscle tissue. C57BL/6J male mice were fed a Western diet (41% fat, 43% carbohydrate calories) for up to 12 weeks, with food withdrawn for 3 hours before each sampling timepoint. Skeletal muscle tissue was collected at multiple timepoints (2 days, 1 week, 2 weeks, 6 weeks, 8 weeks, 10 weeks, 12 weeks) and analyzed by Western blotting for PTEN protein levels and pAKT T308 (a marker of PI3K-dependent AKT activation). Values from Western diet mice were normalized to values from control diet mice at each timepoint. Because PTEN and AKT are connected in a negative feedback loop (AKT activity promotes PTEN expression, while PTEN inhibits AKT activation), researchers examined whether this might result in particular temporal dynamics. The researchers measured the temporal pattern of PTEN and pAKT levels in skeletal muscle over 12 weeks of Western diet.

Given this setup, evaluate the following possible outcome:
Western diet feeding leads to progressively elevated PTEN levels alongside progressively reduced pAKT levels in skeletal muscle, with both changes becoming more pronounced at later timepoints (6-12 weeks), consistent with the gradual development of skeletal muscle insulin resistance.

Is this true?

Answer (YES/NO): NO